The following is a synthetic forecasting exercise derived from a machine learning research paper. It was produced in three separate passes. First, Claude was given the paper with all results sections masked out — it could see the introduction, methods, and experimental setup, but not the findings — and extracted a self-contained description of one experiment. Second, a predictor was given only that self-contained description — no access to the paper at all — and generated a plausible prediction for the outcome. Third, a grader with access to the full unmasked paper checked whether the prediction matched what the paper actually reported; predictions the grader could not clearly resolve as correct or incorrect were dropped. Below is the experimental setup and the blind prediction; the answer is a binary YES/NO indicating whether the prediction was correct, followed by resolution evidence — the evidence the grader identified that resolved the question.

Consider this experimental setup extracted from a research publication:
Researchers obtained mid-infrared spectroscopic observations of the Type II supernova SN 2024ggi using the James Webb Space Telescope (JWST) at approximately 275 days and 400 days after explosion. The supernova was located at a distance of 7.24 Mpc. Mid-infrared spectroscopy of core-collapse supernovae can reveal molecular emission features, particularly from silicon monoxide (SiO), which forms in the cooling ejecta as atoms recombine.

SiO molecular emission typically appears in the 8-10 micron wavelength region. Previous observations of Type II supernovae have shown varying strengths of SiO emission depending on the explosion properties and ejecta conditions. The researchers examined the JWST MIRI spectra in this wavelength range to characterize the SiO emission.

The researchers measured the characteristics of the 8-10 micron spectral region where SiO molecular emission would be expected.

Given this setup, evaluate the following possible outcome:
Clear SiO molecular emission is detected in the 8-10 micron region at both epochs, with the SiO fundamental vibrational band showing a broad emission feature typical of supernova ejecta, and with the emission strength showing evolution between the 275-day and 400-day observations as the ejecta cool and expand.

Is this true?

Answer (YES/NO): NO